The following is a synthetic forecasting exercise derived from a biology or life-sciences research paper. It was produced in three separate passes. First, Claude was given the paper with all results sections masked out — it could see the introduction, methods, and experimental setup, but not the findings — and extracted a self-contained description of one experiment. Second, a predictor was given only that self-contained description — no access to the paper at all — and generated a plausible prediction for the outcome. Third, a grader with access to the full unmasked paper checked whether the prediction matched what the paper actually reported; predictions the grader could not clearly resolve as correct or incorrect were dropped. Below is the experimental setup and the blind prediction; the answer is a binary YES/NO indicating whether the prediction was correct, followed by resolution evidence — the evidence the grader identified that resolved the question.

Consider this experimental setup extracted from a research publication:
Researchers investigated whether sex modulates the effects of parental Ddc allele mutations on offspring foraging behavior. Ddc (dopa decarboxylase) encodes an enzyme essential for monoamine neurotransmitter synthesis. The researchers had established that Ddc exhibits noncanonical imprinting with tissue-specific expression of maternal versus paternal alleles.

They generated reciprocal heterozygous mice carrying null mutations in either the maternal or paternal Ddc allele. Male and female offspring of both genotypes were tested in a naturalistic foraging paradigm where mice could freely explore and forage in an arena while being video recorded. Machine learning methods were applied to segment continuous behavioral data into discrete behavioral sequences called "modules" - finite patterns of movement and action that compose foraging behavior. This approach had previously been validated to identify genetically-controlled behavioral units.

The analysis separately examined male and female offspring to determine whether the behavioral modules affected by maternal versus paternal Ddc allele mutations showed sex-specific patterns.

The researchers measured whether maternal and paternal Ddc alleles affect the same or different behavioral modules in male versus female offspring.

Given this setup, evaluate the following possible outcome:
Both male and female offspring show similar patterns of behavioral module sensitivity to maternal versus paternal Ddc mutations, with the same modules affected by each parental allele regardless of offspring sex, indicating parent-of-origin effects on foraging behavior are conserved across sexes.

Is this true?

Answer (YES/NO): NO